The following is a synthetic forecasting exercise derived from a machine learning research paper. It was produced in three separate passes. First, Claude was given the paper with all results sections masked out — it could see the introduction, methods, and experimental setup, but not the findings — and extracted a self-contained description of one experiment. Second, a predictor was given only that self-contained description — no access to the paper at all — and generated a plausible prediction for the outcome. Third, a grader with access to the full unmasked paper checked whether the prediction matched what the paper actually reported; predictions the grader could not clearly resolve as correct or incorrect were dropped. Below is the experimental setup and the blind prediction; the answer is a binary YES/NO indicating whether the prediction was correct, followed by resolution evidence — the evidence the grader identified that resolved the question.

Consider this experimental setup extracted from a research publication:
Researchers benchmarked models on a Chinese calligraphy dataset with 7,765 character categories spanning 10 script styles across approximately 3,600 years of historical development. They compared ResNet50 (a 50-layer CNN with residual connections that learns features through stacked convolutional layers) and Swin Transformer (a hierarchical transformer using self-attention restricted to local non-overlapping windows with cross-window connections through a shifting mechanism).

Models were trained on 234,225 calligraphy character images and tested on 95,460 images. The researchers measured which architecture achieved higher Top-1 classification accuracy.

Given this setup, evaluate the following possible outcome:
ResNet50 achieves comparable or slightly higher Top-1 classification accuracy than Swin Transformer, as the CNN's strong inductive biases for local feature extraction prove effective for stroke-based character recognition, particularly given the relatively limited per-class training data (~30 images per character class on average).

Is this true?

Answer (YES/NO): YES